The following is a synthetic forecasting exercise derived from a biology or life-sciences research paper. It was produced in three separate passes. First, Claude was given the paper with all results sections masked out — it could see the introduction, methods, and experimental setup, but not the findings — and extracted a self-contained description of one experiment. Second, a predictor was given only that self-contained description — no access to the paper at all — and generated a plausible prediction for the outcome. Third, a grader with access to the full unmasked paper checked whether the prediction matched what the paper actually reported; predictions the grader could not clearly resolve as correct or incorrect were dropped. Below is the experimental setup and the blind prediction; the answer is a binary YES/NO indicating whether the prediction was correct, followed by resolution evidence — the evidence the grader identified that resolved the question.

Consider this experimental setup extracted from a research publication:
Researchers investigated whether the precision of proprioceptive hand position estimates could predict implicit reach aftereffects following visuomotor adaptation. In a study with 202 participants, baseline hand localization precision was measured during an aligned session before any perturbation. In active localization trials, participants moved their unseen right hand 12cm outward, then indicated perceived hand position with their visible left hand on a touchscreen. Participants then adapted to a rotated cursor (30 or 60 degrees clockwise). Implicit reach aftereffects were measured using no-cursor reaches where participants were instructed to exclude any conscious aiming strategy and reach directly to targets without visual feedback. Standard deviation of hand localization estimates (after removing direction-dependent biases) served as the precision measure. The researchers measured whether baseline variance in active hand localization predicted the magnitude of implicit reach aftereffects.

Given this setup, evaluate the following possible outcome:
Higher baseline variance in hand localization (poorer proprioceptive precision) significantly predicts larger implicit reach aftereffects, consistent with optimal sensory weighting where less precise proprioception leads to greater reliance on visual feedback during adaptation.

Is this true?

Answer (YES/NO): YES